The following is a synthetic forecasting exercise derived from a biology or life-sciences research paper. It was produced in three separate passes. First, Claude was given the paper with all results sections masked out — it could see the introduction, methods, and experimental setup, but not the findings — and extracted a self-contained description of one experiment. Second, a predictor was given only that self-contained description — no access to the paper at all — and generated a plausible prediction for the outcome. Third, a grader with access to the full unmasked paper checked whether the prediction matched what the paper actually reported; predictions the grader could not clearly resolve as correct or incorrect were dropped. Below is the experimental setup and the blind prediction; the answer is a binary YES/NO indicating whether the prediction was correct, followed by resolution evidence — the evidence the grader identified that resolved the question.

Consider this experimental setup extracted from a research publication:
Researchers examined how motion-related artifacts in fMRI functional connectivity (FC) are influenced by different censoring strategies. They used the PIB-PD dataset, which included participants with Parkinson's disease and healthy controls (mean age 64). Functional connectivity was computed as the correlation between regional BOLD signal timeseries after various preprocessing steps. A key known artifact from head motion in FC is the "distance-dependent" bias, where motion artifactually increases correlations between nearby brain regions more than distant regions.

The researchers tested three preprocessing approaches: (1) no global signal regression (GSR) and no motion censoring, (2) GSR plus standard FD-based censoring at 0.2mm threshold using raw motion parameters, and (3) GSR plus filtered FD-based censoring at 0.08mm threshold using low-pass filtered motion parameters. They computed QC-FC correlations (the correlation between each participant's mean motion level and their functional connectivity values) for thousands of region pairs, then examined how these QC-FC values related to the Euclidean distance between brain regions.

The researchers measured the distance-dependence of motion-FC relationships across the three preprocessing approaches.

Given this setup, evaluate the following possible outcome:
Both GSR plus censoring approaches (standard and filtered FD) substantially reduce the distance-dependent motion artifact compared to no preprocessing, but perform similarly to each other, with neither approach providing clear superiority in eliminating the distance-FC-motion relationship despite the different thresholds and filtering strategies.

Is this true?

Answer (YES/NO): NO